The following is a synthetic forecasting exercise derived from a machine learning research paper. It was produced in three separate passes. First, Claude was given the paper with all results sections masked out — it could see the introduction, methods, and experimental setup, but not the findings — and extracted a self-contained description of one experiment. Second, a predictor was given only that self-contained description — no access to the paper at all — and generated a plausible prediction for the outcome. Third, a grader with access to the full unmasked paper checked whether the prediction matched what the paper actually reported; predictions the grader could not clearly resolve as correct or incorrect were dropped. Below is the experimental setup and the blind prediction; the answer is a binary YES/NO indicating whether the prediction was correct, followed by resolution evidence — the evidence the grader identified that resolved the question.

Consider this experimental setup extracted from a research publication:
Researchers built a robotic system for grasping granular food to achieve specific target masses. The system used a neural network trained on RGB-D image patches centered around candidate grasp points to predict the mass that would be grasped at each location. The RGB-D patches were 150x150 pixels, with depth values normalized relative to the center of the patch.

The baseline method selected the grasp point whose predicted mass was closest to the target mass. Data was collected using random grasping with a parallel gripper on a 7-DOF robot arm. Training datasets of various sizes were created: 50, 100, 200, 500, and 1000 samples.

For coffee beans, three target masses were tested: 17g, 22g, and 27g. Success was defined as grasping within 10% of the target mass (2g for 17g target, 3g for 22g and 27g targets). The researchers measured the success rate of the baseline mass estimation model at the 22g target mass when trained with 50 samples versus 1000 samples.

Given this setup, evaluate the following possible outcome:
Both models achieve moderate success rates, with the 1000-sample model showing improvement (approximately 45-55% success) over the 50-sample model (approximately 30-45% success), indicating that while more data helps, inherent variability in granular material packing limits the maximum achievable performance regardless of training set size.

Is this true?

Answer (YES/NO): NO